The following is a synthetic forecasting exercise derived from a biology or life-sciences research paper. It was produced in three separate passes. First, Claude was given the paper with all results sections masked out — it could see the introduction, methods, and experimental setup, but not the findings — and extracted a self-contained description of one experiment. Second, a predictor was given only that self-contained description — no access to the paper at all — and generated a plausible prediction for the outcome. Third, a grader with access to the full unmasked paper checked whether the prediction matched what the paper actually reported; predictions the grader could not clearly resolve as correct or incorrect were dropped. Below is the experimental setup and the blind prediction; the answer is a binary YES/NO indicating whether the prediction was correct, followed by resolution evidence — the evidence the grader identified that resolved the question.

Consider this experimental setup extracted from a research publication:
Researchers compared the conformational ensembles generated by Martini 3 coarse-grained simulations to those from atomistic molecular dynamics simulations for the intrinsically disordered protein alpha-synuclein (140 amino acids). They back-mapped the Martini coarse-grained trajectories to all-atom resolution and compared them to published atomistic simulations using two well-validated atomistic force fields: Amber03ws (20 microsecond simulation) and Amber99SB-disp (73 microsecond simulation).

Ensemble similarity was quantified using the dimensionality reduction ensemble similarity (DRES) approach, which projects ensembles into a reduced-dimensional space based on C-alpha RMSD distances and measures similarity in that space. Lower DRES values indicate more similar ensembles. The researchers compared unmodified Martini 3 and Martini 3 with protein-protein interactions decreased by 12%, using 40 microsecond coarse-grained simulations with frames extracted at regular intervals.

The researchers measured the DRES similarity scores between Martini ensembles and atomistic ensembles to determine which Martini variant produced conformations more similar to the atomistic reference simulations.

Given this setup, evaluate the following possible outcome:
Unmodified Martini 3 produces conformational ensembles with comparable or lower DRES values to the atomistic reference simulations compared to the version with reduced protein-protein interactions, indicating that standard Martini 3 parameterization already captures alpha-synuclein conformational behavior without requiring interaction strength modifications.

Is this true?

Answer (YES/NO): NO